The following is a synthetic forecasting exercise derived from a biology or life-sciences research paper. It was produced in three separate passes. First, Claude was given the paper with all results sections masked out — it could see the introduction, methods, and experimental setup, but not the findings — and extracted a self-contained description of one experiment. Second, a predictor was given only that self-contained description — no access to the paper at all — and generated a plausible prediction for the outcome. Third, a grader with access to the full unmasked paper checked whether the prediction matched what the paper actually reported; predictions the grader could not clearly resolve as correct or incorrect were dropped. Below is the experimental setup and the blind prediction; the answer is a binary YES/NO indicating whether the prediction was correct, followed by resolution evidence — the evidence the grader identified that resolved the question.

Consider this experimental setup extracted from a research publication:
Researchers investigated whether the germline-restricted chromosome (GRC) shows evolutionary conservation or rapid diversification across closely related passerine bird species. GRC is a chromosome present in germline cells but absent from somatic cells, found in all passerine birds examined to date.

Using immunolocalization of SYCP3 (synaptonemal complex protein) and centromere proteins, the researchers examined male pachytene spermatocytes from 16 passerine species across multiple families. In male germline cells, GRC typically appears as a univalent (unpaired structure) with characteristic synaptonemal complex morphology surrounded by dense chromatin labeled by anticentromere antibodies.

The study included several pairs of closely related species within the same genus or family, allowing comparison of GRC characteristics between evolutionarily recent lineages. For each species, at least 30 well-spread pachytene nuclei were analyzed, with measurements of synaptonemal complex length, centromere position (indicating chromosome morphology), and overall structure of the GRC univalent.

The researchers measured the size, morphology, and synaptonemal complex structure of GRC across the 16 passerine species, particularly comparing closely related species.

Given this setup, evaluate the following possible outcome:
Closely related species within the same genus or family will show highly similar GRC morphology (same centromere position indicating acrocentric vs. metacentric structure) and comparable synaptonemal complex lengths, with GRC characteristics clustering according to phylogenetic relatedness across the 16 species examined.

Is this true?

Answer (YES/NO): NO